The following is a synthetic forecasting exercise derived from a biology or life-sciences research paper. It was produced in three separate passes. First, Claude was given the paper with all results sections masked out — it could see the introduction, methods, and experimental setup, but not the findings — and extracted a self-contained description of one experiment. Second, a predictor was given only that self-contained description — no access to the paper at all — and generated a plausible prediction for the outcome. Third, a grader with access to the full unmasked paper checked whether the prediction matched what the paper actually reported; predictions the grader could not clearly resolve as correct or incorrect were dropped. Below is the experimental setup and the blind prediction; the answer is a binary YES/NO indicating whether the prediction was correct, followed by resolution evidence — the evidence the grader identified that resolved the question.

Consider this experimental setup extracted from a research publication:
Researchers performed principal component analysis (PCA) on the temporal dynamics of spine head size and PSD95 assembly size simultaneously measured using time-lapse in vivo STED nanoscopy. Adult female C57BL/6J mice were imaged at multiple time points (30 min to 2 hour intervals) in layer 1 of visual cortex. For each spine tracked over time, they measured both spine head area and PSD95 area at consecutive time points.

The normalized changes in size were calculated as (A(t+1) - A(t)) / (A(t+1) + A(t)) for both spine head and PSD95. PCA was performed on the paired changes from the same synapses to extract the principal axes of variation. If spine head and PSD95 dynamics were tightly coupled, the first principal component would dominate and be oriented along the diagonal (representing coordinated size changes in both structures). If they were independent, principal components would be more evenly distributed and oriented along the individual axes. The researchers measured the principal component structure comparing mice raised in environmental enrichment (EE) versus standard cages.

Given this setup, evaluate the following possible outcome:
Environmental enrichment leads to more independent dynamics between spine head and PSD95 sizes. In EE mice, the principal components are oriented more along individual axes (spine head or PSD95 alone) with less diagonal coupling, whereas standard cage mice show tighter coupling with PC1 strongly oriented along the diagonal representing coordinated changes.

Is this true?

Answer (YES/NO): NO